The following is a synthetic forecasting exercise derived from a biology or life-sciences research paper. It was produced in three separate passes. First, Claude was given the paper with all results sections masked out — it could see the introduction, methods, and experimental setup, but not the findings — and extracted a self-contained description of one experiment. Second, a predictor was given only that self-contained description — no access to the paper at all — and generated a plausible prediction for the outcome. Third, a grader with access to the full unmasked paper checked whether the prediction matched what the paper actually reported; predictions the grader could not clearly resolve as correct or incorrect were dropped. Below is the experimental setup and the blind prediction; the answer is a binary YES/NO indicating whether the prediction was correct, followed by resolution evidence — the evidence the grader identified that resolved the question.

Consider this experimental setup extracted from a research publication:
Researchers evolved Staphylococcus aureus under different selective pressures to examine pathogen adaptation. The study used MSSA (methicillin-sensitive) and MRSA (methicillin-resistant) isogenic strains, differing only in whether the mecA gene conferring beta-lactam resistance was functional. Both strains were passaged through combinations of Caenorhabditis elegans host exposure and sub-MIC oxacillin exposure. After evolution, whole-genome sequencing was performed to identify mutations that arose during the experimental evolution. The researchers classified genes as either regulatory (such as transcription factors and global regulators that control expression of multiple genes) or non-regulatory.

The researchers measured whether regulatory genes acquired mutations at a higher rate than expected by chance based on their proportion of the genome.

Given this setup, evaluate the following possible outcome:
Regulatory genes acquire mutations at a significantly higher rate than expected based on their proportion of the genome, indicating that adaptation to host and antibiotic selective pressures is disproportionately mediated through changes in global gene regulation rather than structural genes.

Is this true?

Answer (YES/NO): YES